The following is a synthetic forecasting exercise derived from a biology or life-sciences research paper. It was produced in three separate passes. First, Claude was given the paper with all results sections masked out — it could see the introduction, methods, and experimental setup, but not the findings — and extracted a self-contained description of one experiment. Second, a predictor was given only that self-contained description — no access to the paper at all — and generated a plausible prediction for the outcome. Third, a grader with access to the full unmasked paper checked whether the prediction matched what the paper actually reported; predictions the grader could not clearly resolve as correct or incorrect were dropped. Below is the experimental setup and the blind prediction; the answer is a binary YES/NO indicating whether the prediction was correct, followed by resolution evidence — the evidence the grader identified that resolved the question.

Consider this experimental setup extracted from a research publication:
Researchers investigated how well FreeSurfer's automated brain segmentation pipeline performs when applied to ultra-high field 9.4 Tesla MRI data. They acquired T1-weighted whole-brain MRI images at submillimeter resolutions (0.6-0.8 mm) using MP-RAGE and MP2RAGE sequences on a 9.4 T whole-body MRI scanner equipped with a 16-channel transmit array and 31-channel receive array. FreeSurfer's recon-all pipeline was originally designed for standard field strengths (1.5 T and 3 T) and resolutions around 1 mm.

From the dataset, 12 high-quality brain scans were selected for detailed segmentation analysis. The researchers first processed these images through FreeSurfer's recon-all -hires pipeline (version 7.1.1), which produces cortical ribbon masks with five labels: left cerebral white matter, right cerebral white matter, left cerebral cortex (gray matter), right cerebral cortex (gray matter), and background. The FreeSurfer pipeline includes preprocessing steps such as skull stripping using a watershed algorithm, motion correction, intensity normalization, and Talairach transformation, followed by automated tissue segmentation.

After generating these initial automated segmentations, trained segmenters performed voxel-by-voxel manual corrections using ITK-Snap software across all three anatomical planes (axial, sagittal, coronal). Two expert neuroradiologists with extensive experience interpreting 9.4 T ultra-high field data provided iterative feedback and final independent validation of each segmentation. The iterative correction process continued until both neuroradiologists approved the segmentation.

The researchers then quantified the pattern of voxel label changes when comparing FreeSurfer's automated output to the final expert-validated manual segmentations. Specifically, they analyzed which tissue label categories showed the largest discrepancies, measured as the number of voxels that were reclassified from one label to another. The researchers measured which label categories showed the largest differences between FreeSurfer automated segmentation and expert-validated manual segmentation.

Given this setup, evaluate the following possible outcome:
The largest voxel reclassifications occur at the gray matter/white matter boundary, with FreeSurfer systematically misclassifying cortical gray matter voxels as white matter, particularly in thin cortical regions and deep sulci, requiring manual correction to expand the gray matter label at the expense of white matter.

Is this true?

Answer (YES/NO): NO